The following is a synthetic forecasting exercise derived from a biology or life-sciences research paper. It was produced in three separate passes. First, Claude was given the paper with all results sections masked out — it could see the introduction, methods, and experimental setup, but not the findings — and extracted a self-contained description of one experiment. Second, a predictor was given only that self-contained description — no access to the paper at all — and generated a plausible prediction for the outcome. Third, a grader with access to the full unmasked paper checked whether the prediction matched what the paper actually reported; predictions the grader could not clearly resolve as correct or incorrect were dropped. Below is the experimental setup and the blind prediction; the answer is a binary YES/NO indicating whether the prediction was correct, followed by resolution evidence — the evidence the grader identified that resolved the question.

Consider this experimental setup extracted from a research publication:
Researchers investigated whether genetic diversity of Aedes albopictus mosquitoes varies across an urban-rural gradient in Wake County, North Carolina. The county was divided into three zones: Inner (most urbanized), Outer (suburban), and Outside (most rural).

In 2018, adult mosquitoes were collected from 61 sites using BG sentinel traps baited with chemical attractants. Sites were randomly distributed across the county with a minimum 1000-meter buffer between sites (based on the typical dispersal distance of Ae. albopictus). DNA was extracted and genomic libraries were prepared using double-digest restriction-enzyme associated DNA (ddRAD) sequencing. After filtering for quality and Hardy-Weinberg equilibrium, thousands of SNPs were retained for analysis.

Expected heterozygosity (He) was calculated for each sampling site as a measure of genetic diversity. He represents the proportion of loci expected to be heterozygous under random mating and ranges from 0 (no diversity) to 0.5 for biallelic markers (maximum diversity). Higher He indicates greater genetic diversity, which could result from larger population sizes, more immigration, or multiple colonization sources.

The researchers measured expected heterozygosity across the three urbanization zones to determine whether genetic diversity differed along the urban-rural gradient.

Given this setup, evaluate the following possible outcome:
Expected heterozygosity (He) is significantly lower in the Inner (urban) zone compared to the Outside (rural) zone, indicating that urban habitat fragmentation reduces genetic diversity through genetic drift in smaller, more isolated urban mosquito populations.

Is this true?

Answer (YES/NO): NO